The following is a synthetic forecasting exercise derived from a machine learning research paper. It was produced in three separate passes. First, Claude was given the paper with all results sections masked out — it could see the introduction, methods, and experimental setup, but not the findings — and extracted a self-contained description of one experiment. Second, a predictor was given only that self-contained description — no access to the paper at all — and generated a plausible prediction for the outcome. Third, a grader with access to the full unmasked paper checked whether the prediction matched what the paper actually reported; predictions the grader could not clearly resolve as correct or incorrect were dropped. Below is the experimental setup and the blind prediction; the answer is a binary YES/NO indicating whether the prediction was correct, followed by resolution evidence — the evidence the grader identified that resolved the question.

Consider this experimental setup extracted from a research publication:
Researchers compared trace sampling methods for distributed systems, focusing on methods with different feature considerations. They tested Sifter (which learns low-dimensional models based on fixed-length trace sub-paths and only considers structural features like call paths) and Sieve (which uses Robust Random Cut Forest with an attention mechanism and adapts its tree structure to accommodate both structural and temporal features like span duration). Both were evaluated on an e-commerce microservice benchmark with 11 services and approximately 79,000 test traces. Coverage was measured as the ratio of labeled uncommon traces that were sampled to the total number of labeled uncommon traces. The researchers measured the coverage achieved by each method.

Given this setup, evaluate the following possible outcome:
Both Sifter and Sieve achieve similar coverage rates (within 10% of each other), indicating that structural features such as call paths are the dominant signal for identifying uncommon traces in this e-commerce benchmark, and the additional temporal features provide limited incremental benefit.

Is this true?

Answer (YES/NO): NO